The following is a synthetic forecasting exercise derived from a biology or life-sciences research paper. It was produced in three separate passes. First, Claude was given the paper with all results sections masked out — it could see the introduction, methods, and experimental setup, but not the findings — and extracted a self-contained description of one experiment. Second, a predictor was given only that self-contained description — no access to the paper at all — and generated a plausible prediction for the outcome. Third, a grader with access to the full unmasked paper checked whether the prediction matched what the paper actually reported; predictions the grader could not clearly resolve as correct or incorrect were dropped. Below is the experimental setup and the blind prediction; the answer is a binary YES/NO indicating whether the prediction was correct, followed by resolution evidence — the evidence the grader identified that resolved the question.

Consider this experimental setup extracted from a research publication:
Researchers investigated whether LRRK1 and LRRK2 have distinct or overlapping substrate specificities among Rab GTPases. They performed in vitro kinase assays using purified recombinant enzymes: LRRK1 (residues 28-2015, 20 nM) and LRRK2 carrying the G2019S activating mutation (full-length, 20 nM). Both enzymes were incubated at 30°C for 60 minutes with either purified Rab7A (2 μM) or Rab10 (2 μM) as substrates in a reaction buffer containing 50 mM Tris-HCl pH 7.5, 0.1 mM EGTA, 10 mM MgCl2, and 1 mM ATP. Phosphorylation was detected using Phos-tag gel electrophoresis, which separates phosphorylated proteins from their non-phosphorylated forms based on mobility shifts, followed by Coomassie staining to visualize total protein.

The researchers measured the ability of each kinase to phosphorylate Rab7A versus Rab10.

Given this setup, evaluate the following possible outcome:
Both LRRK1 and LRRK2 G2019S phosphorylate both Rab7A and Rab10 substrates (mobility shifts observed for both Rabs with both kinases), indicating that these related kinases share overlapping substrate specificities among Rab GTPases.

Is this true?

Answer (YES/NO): NO